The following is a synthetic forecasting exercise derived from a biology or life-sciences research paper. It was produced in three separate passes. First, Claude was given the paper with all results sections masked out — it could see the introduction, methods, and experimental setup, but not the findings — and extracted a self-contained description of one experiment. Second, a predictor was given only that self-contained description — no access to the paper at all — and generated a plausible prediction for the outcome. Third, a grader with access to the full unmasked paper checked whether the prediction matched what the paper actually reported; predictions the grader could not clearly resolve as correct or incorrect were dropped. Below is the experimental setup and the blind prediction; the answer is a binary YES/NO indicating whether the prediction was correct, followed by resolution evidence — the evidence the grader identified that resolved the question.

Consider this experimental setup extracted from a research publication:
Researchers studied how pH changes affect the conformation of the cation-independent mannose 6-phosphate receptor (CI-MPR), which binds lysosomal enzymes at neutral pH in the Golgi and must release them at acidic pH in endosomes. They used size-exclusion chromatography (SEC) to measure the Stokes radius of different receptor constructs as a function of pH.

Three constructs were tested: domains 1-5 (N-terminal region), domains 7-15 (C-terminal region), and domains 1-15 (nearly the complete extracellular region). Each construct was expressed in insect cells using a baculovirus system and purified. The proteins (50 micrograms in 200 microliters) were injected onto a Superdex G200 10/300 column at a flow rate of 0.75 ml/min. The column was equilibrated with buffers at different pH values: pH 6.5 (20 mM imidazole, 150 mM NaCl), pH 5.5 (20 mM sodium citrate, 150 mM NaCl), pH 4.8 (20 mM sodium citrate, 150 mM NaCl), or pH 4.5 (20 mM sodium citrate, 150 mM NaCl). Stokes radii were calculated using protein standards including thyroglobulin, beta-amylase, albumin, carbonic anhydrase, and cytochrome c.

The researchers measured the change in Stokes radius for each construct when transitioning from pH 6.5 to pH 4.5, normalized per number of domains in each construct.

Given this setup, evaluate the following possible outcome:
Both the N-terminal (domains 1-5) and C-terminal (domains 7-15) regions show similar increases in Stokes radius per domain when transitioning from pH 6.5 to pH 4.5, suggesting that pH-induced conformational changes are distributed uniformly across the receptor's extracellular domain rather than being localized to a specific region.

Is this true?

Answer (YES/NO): NO